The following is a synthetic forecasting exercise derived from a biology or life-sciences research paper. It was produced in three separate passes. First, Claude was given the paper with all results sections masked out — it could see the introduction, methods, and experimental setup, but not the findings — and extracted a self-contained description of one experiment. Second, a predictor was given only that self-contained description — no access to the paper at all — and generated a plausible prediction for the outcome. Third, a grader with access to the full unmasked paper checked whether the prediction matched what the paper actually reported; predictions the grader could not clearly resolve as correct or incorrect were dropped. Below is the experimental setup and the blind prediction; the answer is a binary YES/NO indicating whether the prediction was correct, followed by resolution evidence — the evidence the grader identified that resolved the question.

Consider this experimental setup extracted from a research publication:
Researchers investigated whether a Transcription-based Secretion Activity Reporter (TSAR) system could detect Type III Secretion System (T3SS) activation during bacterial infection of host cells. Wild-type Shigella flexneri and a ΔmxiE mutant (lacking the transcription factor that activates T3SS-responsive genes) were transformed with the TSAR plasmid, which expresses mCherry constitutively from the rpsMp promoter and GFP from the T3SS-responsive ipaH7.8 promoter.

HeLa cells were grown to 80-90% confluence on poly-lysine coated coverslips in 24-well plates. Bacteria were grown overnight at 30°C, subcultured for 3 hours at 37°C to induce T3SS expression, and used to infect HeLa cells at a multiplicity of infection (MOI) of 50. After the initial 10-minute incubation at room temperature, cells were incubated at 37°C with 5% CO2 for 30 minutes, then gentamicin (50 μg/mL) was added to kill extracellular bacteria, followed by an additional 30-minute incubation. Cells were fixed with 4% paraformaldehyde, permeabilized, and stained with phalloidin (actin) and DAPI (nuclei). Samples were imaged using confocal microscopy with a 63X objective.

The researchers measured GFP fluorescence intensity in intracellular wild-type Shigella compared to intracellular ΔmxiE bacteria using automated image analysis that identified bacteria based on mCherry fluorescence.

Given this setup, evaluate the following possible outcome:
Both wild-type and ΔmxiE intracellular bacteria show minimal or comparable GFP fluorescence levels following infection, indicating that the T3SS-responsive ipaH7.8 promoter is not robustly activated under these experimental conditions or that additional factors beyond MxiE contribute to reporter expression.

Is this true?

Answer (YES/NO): NO